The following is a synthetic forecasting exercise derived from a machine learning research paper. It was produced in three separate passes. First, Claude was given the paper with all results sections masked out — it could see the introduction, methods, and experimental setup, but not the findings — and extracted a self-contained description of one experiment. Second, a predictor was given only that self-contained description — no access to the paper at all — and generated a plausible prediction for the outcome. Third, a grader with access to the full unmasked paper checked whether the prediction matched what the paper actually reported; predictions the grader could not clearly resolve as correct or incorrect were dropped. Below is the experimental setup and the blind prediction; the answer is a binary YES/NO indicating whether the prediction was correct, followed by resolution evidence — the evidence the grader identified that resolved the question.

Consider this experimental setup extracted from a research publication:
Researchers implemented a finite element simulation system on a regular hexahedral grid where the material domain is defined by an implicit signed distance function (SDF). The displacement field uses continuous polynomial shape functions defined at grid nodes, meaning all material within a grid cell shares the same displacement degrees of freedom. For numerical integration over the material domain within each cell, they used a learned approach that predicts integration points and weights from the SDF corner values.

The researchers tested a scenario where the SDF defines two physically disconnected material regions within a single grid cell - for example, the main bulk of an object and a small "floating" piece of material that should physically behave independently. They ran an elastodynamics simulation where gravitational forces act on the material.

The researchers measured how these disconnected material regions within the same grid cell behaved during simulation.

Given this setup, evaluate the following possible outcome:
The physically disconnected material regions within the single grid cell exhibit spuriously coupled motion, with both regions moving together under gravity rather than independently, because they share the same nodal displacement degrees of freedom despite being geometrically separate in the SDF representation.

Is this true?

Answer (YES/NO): YES